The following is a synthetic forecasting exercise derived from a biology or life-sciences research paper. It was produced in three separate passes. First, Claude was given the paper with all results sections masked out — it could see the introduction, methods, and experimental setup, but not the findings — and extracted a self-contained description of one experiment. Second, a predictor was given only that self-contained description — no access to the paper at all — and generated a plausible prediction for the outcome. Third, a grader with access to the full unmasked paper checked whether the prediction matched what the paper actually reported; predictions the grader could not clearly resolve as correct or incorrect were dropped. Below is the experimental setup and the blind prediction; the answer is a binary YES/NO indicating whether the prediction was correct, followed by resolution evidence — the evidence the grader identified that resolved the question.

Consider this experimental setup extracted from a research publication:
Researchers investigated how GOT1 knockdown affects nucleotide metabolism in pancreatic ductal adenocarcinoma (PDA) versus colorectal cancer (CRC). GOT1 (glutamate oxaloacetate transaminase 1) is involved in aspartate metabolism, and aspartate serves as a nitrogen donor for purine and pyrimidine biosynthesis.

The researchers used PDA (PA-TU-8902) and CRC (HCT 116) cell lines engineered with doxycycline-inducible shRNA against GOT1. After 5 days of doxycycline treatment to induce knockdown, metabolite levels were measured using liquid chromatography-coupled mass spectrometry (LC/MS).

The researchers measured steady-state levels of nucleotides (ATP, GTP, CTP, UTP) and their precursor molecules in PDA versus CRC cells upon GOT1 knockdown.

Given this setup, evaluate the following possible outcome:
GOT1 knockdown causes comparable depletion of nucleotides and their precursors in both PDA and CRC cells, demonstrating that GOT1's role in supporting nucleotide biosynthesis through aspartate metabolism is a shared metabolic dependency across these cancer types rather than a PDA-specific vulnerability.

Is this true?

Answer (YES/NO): NO